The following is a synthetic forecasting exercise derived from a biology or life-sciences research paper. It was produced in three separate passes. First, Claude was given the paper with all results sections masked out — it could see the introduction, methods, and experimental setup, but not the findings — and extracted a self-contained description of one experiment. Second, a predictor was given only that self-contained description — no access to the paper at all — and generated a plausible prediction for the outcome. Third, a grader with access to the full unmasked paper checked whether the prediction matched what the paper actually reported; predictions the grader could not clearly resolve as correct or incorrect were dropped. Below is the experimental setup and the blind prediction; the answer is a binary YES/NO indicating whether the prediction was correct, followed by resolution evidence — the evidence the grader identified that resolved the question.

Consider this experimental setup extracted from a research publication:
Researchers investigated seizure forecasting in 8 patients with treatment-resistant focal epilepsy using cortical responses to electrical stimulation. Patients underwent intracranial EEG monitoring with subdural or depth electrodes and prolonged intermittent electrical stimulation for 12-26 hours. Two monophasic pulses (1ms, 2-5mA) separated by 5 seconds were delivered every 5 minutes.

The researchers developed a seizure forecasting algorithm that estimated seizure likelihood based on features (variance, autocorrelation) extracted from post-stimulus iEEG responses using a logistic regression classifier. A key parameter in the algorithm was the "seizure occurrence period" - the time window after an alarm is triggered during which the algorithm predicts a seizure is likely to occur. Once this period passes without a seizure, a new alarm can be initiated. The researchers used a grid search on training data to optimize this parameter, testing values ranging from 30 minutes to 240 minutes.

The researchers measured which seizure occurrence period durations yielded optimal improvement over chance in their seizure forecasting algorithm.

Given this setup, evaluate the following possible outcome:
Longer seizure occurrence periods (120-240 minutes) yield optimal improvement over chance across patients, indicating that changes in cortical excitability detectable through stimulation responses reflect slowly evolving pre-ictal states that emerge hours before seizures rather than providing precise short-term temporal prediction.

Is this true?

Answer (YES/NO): YES